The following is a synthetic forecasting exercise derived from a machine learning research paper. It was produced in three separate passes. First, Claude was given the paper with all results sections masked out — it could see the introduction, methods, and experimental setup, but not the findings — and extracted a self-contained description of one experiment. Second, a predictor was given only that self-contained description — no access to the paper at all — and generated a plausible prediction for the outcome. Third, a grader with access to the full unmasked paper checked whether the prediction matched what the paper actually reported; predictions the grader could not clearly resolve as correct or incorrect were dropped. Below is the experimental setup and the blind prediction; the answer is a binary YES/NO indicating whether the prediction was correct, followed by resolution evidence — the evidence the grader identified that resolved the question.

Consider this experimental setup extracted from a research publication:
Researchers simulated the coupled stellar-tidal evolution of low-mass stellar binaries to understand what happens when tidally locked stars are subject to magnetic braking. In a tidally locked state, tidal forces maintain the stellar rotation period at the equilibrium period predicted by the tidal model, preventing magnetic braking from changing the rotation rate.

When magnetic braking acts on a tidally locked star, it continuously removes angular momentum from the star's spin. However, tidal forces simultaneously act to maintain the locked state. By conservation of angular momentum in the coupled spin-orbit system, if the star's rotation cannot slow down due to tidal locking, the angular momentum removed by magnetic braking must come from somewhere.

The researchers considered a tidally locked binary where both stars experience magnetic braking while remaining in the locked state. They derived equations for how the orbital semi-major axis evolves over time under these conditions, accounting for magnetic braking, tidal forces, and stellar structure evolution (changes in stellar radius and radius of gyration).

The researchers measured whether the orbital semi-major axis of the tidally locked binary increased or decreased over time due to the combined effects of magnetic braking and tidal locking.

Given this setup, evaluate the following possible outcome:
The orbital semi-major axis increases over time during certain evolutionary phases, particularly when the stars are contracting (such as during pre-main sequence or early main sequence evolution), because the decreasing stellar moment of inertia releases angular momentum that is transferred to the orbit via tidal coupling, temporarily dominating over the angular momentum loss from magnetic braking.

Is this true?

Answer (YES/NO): NO